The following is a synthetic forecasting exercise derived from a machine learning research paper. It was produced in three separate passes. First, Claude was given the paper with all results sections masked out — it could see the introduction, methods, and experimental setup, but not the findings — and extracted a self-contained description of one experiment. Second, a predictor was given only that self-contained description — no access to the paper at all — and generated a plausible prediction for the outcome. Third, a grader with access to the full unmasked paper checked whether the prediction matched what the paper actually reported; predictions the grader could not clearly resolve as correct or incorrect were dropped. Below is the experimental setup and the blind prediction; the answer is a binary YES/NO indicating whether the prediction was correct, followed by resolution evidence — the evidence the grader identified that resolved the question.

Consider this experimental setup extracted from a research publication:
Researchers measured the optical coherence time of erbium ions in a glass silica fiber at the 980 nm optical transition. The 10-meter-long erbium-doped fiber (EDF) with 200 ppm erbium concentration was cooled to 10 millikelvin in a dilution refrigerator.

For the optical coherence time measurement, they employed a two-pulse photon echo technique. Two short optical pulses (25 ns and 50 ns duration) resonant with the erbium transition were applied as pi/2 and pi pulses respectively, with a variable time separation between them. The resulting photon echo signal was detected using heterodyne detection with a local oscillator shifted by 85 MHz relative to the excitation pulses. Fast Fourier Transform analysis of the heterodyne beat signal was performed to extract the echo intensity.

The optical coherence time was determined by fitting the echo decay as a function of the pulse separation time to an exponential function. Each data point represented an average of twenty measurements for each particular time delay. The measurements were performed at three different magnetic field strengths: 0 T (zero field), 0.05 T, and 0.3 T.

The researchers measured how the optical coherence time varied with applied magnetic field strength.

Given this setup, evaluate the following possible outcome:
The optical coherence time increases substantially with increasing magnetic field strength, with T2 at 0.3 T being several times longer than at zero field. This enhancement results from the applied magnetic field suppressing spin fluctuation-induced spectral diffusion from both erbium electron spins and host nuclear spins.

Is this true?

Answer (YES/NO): NO